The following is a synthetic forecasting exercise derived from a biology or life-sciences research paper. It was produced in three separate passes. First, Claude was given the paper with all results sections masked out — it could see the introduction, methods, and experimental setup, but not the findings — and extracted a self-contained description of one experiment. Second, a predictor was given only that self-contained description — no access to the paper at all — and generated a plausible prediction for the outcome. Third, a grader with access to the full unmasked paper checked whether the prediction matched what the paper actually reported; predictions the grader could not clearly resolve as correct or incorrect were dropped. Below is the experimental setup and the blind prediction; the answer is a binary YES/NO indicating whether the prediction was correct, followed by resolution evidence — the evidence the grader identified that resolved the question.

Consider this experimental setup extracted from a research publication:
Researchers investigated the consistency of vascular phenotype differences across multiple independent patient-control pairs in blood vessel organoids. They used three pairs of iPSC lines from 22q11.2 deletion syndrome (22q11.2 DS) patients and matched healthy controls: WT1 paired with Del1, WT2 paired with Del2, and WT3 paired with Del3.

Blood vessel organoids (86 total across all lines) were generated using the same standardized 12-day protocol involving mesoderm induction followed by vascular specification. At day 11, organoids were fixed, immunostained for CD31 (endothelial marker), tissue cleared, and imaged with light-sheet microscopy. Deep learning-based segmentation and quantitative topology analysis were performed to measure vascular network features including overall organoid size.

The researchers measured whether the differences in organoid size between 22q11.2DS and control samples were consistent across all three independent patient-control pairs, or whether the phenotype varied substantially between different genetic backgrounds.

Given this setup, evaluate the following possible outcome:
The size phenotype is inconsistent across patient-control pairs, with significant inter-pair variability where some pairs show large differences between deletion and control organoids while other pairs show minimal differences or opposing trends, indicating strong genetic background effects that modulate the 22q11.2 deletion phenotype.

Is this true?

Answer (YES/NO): NO